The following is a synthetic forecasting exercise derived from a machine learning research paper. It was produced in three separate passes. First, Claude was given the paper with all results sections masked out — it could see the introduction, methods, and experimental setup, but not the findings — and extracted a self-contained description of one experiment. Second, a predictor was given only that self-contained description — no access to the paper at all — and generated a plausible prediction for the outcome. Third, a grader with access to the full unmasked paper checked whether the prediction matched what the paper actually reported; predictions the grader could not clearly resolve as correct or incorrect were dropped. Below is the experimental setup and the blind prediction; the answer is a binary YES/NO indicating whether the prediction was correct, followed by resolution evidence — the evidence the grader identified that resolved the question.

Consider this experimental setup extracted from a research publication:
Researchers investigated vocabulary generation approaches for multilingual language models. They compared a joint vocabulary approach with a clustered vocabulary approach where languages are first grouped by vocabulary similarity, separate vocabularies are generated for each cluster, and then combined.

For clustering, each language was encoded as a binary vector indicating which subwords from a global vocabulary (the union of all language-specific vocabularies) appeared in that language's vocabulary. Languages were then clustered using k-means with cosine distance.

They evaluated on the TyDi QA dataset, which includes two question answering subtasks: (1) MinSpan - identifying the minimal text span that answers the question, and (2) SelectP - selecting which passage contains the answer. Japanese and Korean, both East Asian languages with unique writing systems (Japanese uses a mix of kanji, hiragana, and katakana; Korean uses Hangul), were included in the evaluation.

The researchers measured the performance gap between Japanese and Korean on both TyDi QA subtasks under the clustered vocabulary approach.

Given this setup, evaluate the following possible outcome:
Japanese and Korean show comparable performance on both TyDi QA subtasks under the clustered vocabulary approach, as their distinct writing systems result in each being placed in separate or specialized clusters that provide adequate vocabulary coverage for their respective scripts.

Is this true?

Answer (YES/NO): NO